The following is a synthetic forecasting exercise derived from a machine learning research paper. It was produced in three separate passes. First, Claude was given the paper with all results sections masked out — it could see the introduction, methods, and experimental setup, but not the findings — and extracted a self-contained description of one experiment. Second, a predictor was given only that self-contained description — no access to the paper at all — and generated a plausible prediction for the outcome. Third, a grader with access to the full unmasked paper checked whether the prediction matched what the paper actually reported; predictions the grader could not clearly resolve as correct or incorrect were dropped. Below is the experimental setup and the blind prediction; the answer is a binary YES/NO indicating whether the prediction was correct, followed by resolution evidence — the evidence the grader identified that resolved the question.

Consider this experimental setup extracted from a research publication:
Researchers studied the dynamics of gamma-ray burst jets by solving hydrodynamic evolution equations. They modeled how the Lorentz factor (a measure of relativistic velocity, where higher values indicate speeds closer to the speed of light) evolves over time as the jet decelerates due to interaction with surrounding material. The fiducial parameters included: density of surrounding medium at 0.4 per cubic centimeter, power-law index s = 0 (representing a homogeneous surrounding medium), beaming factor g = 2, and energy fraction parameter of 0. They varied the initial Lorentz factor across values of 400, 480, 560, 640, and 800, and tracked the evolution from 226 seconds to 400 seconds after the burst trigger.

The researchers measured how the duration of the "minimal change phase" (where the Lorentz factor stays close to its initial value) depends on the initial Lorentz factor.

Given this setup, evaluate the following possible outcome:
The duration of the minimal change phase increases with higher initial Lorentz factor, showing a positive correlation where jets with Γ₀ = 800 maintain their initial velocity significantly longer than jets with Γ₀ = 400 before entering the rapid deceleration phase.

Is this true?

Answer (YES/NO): NO